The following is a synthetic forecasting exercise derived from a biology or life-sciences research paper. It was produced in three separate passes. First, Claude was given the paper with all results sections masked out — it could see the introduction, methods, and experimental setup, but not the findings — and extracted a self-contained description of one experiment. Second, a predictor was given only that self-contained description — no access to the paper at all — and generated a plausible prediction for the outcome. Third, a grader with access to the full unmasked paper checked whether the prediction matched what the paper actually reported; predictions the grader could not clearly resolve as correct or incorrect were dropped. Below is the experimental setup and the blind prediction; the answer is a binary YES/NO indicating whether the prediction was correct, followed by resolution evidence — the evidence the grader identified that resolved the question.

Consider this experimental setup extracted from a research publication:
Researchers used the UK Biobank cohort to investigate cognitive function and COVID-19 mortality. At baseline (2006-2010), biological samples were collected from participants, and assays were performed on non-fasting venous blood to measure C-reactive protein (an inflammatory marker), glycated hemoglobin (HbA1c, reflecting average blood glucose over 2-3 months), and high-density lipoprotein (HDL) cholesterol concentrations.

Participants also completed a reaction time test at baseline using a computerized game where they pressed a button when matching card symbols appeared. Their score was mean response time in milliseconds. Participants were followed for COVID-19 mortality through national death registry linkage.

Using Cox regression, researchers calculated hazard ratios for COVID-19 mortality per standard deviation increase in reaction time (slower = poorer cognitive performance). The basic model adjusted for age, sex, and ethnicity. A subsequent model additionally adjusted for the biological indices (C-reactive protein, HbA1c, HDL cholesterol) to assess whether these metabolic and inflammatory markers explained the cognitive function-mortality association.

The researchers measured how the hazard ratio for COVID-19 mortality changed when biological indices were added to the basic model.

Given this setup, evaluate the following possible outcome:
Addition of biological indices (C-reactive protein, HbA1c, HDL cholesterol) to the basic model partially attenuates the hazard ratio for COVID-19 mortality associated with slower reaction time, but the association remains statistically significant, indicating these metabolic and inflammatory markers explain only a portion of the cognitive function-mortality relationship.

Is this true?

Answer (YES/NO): NO